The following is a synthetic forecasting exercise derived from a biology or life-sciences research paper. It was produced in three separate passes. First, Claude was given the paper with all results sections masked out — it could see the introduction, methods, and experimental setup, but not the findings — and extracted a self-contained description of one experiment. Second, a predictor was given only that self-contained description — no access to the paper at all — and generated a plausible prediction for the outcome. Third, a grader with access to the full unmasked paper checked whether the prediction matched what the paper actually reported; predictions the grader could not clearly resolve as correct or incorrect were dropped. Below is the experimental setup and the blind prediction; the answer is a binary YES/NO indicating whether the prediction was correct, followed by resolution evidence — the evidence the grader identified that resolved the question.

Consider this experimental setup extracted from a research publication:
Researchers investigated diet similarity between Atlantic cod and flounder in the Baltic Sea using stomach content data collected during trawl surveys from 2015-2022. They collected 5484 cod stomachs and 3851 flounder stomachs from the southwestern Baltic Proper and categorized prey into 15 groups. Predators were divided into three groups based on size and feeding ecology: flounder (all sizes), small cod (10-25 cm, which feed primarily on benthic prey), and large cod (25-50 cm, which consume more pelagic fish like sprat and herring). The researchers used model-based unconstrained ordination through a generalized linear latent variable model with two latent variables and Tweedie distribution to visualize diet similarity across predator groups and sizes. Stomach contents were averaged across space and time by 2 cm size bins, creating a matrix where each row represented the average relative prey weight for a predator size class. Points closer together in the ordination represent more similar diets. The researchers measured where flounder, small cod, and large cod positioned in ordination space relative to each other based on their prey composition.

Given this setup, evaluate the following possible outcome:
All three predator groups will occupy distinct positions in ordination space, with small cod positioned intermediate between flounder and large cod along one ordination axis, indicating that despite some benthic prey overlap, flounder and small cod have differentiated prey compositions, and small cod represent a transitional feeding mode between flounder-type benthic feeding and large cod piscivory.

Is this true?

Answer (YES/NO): NO